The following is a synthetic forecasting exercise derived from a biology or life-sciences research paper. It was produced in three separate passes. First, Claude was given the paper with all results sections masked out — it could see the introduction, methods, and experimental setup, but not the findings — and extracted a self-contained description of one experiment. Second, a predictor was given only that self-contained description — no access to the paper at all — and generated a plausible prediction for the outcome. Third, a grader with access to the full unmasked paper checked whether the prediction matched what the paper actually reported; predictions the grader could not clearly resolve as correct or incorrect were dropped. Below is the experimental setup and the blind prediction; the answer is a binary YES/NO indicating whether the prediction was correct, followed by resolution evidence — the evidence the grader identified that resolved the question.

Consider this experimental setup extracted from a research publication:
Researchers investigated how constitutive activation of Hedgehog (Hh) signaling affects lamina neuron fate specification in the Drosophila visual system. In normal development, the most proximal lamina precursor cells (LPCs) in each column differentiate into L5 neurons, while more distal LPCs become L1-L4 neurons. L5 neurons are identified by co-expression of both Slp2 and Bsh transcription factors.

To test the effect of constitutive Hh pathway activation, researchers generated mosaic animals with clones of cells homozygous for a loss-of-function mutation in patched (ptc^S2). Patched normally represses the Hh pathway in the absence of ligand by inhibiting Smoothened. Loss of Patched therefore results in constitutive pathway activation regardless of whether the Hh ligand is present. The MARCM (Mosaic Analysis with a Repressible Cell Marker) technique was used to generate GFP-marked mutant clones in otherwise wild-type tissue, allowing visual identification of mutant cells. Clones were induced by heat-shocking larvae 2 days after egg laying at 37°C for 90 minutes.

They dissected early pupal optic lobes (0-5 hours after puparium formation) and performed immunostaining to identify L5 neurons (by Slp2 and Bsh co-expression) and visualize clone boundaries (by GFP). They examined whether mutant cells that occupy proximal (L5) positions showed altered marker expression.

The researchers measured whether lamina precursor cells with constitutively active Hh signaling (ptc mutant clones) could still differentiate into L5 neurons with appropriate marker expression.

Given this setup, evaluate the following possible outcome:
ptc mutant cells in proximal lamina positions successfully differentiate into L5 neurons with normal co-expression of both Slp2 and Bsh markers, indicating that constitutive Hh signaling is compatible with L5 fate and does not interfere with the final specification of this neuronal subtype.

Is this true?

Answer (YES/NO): NO